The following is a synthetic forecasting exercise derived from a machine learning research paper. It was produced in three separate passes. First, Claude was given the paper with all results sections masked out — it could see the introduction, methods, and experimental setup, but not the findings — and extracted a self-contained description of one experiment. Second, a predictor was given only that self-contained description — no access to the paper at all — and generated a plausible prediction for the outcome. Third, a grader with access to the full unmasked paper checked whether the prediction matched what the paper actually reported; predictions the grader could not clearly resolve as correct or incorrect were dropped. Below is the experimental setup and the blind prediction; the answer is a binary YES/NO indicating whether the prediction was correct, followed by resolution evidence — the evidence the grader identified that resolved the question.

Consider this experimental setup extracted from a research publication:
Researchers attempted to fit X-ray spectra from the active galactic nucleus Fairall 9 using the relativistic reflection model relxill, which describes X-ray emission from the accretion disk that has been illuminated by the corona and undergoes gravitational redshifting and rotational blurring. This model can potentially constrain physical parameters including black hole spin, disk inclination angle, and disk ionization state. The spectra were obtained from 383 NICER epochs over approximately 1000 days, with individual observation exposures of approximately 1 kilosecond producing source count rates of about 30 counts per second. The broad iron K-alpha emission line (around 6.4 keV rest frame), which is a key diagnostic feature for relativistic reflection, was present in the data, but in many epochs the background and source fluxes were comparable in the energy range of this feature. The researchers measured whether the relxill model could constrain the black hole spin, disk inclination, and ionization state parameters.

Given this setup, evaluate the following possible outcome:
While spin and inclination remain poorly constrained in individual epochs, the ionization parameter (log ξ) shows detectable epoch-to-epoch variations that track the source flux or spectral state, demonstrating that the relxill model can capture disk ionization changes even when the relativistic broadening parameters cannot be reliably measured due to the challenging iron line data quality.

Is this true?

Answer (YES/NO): NO